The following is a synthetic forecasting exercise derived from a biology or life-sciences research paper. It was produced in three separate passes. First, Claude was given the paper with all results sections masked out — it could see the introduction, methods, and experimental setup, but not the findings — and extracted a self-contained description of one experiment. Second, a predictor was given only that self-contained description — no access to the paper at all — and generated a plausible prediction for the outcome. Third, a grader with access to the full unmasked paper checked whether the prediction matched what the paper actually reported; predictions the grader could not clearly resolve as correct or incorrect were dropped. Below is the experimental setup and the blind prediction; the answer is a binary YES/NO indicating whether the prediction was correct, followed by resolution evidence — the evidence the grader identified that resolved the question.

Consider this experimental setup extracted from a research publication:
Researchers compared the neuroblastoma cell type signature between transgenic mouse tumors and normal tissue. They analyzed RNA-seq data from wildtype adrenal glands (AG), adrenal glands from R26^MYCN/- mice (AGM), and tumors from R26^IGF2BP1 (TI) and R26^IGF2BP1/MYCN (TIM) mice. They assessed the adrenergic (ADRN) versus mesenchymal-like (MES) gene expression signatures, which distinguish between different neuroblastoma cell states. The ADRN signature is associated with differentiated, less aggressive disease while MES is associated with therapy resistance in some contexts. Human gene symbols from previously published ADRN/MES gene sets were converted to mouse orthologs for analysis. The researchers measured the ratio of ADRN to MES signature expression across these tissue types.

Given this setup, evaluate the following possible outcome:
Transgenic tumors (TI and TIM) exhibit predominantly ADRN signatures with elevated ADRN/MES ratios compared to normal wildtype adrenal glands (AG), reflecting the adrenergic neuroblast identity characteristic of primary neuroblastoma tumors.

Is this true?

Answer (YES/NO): YES